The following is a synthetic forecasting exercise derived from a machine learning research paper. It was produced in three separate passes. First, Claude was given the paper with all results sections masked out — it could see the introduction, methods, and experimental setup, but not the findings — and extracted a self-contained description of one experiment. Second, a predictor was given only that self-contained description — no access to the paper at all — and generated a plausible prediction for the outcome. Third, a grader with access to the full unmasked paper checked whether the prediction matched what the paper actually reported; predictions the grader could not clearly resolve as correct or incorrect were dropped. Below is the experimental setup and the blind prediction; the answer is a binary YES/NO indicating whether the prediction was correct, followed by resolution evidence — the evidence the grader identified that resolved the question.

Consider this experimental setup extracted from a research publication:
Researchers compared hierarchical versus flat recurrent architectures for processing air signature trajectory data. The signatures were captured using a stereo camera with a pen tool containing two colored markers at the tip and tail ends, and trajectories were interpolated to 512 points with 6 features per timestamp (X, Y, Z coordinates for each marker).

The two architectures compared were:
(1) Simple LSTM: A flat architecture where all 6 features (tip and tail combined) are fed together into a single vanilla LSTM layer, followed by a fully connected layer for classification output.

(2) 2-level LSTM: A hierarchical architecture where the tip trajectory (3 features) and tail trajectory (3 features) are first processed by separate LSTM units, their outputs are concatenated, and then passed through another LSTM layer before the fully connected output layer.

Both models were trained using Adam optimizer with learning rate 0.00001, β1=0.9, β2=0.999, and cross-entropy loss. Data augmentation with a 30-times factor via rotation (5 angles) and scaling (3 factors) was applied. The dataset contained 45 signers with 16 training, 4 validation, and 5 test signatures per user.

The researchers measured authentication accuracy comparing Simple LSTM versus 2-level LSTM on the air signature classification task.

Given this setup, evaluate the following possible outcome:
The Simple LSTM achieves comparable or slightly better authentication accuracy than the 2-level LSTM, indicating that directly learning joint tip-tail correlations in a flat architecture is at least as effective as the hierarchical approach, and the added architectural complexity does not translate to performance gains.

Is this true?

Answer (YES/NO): NO